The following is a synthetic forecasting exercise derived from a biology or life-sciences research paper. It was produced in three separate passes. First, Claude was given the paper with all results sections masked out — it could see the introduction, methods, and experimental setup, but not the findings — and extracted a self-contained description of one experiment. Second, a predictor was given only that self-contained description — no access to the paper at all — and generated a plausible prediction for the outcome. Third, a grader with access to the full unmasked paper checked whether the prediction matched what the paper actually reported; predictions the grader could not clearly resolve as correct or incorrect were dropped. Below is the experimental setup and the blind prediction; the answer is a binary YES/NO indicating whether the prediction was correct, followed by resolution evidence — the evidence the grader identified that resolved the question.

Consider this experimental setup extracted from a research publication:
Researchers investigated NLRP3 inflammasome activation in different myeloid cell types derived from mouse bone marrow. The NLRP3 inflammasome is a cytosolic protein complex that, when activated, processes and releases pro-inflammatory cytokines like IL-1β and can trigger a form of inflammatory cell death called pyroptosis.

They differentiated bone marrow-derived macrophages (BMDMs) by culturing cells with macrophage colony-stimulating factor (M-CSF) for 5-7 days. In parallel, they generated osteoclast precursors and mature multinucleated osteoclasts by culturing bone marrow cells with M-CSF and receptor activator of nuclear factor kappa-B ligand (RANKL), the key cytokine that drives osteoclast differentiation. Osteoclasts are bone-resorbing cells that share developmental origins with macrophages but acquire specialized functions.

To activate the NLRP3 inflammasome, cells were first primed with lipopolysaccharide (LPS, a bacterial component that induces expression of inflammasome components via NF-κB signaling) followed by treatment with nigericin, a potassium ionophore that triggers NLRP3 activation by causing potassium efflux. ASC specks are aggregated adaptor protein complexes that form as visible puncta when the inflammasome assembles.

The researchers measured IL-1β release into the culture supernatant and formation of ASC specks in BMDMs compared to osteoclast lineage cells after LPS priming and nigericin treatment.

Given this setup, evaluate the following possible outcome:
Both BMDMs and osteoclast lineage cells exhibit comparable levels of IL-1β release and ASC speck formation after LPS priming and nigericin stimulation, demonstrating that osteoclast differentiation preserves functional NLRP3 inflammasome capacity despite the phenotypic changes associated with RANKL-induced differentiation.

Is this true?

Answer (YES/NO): NO